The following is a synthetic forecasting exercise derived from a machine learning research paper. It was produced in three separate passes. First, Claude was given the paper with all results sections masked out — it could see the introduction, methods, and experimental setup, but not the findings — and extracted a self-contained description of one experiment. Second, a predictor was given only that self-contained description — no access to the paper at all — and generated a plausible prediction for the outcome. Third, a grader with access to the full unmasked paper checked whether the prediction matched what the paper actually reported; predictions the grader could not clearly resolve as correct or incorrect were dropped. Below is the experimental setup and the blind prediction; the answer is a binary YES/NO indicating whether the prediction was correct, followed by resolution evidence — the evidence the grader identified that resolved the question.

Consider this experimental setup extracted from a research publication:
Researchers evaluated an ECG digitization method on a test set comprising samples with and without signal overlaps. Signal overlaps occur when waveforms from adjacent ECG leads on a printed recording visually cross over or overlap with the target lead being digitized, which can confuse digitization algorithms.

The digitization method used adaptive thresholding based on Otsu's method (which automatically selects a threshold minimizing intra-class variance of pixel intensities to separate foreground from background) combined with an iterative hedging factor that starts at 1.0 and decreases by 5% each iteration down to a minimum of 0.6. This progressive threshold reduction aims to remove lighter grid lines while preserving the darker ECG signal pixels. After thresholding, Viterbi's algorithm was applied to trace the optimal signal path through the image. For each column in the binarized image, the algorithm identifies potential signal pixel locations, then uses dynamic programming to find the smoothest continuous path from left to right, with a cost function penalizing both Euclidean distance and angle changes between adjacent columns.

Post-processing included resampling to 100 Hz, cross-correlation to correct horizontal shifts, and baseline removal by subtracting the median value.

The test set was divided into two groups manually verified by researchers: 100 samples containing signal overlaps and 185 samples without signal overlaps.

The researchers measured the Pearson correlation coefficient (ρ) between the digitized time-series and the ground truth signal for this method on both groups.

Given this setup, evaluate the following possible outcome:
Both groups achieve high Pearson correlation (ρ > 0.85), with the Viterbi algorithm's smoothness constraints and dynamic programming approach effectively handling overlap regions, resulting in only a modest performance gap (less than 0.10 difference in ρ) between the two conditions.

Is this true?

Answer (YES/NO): YES